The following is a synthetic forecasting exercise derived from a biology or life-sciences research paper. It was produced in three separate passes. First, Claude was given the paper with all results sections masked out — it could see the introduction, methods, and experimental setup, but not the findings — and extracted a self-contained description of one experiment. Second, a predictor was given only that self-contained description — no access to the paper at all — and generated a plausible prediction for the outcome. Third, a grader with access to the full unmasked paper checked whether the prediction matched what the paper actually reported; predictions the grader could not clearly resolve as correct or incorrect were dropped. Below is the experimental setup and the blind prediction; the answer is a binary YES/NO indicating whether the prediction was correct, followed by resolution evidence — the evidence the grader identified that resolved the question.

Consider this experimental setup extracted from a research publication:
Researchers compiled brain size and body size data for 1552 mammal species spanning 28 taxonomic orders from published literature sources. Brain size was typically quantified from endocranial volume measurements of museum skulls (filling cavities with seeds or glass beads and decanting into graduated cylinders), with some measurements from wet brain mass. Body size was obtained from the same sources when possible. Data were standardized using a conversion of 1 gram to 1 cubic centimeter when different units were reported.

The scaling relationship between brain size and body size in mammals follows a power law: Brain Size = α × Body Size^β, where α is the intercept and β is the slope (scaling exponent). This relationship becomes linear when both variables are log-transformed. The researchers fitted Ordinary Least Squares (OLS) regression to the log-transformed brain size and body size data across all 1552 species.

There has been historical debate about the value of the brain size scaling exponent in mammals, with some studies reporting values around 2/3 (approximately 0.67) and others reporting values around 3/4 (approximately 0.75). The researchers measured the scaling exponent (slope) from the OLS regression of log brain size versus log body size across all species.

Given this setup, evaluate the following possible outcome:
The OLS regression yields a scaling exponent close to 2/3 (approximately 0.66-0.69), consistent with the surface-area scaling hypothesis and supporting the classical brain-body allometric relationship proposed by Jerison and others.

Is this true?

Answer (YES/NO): NO